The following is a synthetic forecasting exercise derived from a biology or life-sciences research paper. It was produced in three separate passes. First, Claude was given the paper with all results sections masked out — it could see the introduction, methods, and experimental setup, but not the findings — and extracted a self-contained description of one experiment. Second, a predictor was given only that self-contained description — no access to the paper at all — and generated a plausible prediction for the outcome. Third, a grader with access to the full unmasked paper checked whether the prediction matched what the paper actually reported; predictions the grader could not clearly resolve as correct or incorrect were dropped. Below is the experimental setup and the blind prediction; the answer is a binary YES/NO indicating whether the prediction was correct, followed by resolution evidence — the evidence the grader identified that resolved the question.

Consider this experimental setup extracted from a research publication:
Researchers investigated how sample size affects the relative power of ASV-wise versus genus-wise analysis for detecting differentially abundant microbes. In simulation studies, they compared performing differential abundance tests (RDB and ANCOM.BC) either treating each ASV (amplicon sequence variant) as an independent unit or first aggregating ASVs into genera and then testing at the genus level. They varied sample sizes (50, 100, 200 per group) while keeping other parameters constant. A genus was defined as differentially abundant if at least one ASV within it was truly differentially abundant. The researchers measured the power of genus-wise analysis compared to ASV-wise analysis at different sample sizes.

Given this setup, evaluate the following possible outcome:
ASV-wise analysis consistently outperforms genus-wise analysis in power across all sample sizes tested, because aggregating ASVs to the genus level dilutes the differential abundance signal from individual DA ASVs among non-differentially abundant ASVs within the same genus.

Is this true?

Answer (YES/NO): NO